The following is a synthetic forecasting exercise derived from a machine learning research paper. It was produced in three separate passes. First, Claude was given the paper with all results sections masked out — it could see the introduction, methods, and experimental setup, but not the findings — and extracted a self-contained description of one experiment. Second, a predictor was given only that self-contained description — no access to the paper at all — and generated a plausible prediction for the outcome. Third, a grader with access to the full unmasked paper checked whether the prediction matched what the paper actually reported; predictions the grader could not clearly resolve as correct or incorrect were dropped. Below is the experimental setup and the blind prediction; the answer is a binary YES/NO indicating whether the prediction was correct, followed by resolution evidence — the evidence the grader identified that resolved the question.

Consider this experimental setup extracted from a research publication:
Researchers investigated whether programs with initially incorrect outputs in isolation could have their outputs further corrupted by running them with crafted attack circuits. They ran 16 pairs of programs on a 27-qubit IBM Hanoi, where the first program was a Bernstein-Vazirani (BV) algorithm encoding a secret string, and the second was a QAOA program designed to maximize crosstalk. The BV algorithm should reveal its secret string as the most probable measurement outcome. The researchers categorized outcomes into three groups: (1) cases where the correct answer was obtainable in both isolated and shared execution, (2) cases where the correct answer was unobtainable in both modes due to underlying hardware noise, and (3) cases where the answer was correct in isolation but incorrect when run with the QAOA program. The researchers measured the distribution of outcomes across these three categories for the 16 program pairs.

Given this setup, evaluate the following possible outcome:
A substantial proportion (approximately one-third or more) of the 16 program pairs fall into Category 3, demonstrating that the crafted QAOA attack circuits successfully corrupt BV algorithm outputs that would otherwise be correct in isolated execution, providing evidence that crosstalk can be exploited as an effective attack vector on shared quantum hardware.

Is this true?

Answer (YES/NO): YES